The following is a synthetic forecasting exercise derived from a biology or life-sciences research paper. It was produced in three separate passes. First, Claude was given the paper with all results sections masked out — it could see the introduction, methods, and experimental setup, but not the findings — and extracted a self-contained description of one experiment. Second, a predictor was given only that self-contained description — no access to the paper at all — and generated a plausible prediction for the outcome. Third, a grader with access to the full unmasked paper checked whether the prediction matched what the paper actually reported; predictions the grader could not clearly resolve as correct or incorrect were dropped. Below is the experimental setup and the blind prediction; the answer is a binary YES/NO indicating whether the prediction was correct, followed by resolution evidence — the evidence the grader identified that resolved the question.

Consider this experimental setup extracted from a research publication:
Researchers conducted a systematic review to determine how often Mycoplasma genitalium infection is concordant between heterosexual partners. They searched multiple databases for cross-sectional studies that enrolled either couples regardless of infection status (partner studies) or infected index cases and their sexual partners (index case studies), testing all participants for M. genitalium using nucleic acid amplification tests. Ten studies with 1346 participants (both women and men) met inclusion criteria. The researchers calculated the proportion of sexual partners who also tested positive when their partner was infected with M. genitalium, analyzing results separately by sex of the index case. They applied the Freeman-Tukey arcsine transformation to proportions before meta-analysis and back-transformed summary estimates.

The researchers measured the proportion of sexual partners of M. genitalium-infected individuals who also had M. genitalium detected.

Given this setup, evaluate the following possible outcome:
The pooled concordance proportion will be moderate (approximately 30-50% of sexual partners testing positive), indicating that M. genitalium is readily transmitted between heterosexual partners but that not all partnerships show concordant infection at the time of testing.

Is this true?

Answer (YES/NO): YES